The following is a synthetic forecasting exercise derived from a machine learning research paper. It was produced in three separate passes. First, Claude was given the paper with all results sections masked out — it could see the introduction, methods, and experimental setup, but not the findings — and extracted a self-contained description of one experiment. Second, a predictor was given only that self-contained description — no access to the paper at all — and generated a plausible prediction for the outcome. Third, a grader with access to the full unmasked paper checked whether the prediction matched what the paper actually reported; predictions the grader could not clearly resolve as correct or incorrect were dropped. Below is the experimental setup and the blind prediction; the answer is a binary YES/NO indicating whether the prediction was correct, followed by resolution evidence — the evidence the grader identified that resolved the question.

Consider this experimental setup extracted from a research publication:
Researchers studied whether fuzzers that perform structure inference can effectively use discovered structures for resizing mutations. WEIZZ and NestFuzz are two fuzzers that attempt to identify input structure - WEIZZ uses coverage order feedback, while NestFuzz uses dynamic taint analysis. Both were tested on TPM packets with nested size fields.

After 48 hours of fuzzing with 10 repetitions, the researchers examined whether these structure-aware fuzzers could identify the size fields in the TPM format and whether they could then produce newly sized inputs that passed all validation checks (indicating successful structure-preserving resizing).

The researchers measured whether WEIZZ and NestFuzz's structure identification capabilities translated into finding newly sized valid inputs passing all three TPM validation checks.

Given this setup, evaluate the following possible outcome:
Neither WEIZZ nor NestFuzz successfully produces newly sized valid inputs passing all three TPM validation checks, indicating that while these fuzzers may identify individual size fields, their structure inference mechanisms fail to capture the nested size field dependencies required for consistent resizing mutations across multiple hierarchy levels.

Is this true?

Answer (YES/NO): YES